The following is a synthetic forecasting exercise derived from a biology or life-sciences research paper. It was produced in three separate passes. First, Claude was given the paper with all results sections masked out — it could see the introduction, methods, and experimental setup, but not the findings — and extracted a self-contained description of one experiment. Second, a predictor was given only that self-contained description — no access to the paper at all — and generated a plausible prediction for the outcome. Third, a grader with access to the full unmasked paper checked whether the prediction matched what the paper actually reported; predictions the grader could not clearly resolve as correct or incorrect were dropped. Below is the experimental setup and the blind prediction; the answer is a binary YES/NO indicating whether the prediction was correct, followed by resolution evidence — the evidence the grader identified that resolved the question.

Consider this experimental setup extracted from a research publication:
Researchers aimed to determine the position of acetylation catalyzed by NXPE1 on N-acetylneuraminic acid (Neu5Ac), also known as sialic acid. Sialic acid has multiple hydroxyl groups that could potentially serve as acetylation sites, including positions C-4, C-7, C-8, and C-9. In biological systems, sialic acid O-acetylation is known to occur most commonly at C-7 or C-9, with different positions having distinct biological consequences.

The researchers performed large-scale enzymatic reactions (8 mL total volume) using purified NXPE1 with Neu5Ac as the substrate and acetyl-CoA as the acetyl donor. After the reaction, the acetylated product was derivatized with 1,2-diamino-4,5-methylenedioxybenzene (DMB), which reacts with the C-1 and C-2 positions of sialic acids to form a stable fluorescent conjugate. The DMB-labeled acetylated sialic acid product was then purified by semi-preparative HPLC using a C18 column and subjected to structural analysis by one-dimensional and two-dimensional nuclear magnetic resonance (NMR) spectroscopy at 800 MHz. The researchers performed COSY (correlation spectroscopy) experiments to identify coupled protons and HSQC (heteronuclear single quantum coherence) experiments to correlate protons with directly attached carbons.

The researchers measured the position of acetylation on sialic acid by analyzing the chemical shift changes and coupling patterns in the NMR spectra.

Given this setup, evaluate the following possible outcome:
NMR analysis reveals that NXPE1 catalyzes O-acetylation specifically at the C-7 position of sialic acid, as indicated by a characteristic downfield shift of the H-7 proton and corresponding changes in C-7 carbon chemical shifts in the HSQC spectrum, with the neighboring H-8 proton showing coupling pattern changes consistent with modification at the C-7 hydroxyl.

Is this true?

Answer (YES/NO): NO